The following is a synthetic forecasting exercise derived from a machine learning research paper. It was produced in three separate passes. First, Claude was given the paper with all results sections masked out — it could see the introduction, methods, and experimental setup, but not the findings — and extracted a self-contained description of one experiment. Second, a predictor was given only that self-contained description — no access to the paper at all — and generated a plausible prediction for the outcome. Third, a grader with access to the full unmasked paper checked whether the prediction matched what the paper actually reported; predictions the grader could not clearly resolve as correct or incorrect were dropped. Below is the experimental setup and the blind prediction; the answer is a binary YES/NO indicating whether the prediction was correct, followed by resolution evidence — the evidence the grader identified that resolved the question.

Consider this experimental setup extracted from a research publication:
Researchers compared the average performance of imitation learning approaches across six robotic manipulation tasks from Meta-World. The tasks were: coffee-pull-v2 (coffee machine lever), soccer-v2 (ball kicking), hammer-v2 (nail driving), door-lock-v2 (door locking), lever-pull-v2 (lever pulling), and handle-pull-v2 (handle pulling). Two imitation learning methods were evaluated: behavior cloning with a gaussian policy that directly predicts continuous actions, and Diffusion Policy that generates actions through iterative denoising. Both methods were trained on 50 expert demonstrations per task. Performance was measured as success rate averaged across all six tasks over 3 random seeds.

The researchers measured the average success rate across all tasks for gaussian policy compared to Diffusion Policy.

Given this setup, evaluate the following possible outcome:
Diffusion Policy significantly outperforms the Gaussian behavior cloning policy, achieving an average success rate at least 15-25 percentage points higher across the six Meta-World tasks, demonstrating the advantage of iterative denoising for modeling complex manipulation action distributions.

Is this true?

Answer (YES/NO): NO